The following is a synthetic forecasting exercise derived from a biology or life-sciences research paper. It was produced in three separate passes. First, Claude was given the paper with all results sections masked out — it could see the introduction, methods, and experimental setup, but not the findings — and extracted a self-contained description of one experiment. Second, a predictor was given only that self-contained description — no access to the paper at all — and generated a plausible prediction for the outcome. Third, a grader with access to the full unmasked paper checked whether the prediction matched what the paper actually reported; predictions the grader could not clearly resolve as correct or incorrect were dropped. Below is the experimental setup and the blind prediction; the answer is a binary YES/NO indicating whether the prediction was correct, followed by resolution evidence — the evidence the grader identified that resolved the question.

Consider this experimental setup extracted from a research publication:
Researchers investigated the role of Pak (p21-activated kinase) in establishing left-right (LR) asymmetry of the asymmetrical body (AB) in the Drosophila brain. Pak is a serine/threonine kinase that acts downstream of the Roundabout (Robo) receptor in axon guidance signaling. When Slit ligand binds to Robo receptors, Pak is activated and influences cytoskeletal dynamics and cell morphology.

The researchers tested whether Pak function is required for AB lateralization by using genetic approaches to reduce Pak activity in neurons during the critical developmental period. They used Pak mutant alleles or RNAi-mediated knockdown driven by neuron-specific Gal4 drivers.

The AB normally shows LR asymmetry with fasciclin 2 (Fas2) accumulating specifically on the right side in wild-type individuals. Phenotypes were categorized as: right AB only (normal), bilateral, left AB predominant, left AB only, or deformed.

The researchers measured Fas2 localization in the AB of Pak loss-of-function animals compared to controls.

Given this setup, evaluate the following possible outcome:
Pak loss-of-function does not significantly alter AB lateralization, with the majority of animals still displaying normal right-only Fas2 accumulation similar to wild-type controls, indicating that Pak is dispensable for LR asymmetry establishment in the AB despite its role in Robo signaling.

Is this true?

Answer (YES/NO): NO